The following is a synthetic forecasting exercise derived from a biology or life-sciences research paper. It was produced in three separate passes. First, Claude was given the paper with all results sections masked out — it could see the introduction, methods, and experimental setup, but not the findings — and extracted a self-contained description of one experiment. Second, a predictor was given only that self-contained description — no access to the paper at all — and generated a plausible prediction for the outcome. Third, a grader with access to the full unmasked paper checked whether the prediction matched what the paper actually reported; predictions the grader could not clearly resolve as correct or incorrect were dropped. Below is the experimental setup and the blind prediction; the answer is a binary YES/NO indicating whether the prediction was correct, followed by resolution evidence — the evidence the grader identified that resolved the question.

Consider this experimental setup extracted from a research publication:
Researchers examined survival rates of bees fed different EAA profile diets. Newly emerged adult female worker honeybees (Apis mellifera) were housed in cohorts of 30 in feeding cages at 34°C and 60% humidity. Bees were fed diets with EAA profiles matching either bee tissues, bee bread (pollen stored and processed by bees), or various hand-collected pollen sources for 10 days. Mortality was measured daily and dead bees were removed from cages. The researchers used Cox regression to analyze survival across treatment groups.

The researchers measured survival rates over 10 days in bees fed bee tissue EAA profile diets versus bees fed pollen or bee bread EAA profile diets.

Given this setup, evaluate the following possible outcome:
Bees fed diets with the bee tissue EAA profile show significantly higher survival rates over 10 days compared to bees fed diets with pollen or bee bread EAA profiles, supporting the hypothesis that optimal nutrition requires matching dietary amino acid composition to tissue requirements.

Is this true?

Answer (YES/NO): NO